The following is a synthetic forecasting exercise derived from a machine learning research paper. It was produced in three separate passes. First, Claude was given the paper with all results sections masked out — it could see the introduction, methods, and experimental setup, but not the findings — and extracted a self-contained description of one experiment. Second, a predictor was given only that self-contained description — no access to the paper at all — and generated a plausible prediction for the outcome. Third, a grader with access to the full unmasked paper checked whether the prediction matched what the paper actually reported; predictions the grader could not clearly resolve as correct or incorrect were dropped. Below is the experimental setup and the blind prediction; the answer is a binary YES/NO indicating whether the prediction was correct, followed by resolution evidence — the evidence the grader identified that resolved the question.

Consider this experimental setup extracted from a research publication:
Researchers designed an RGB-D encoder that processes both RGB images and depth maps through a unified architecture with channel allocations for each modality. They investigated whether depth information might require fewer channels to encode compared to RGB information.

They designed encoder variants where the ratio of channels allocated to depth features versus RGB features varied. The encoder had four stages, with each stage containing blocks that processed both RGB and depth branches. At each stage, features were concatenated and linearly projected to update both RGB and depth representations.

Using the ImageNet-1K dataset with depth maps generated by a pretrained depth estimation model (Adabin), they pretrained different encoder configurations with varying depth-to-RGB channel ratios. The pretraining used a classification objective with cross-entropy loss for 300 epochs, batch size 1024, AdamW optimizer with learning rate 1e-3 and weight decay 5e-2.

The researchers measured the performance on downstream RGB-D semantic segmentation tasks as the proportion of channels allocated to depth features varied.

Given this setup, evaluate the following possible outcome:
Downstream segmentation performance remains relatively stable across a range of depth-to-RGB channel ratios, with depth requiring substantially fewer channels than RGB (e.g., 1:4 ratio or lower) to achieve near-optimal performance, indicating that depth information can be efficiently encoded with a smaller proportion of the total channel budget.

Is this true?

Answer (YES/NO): NO